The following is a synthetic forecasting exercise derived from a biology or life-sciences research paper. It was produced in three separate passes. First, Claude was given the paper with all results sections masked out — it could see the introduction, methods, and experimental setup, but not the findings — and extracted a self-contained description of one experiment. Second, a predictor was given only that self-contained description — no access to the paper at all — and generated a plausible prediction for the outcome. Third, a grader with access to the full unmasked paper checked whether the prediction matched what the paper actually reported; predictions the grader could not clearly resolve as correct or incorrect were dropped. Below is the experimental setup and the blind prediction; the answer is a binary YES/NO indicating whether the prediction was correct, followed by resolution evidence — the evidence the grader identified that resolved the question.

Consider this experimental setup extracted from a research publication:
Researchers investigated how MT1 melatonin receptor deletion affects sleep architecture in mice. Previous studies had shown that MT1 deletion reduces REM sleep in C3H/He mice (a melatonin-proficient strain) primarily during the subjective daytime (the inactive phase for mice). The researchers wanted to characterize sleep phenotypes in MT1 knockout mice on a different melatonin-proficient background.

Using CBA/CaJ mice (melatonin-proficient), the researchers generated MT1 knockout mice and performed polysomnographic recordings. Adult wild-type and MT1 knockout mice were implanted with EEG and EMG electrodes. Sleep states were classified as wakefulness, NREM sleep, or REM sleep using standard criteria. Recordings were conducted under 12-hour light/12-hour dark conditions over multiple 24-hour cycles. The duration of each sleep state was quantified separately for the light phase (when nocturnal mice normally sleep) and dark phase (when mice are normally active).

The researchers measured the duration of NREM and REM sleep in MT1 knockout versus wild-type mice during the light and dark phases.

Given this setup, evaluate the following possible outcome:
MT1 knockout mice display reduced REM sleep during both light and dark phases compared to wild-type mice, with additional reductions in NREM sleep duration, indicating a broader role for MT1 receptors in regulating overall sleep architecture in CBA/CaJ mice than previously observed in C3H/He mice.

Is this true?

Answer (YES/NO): NO